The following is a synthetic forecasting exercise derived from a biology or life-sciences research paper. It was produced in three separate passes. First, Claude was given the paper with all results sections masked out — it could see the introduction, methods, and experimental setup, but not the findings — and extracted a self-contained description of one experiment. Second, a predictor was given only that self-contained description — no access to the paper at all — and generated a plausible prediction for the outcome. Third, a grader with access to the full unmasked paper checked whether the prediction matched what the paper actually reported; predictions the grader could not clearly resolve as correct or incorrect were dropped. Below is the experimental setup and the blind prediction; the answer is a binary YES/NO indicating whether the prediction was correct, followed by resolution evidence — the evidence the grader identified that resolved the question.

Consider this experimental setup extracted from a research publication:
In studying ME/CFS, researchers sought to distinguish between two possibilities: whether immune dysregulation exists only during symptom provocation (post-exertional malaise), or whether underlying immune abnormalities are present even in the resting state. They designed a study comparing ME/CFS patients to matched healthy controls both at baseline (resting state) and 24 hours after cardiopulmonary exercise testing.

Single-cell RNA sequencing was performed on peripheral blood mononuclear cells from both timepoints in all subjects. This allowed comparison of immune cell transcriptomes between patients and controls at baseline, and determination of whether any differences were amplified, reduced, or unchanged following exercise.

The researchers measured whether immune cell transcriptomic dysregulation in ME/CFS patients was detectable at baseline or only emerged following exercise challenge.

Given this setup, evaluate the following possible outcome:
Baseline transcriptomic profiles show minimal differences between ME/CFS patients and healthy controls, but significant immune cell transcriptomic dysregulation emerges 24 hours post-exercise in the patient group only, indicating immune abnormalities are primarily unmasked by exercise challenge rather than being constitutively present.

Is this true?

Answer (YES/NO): NO